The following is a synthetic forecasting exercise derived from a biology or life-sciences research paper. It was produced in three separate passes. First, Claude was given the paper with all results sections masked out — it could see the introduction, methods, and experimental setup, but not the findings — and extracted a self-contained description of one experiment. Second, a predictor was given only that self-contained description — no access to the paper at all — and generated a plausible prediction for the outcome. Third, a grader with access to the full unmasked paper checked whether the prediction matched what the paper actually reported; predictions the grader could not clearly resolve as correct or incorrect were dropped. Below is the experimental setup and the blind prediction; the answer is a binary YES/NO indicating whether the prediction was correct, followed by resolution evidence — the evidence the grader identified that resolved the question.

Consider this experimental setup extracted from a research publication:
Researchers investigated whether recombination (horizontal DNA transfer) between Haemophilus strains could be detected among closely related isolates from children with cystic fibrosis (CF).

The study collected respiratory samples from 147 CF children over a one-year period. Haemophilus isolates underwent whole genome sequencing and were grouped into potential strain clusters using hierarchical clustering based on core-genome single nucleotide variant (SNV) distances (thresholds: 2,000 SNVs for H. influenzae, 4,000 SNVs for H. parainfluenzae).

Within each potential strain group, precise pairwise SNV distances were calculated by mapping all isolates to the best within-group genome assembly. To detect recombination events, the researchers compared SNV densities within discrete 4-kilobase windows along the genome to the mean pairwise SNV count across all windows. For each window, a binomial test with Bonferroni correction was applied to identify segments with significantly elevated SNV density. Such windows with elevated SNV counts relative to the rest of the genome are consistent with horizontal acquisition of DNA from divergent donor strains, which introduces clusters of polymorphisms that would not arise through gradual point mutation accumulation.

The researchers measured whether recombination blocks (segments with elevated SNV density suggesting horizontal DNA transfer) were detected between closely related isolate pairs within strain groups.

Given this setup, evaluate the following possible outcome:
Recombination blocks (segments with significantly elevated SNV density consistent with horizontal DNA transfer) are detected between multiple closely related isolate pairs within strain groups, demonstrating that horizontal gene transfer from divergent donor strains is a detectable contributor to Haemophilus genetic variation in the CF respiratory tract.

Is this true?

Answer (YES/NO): YES